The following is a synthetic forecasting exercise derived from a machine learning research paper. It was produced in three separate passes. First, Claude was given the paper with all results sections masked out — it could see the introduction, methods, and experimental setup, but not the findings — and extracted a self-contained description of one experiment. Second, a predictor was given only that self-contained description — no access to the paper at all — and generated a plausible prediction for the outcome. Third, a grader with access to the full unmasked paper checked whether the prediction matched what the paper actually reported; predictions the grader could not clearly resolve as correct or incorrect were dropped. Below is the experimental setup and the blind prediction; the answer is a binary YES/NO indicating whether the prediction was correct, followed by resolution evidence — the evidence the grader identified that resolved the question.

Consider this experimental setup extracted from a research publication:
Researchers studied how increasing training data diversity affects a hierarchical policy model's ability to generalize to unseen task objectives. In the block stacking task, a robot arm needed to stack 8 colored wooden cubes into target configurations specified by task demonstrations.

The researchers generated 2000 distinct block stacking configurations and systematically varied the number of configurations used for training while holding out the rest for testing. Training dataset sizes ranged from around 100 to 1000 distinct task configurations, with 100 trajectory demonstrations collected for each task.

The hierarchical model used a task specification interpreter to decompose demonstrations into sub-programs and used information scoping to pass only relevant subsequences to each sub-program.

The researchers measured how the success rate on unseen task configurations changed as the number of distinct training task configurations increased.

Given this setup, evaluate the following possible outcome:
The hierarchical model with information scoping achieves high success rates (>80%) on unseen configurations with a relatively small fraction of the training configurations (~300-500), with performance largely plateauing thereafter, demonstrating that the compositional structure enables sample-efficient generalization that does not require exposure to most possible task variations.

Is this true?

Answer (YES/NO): NO